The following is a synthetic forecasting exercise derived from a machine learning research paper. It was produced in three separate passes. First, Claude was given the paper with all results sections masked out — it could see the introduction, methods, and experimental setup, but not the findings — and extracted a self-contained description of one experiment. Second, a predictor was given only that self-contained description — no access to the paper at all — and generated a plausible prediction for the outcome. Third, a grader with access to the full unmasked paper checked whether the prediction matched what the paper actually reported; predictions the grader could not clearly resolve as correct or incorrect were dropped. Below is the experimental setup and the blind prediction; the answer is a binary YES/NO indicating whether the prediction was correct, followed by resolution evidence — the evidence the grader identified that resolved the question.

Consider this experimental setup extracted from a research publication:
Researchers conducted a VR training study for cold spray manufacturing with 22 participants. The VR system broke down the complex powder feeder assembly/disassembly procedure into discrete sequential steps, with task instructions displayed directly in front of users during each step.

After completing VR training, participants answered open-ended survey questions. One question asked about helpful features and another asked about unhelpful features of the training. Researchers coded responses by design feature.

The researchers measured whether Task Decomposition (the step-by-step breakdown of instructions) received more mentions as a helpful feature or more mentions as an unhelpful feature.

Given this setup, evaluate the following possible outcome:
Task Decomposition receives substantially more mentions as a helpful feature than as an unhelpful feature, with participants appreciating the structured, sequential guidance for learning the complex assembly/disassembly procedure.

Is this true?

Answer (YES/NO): NO